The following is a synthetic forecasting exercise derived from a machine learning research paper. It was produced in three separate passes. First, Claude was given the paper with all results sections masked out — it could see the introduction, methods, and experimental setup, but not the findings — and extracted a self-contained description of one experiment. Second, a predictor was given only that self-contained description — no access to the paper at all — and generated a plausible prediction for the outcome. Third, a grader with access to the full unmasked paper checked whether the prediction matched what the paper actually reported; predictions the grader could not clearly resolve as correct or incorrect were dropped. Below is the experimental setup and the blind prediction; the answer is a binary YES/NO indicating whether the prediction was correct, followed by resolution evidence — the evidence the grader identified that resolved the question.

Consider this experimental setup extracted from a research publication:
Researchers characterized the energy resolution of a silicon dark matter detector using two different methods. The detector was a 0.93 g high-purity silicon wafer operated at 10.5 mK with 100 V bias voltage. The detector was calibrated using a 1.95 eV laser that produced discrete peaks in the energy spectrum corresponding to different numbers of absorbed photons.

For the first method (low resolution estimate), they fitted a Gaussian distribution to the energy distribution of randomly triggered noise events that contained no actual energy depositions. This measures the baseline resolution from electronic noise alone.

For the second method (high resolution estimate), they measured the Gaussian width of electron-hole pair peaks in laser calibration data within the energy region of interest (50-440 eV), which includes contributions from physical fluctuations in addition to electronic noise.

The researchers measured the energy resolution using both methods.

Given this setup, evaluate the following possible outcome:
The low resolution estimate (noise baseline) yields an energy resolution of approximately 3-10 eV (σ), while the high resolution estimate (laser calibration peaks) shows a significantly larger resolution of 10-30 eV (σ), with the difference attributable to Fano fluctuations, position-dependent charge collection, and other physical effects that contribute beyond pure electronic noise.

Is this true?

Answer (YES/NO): NO